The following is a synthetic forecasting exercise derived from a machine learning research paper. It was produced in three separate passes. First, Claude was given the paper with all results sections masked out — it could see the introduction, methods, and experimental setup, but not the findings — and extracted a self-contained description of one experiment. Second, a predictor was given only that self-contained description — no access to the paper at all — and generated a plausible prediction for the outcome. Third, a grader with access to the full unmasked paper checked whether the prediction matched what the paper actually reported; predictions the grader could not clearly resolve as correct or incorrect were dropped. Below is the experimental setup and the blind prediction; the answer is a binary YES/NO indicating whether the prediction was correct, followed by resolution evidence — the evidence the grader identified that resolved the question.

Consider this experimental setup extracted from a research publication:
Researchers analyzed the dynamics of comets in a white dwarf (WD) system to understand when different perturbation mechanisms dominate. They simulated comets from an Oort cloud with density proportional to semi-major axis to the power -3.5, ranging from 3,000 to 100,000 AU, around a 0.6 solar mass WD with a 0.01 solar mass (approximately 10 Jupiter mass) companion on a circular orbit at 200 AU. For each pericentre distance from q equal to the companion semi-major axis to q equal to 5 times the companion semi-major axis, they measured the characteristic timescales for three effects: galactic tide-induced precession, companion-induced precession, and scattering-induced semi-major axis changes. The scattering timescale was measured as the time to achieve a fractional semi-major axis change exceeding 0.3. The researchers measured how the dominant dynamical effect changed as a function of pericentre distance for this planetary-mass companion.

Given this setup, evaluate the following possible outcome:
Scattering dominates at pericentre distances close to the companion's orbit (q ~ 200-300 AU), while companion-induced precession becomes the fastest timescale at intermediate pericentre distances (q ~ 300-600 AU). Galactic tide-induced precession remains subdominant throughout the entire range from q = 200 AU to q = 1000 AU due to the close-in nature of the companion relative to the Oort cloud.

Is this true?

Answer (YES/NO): NO